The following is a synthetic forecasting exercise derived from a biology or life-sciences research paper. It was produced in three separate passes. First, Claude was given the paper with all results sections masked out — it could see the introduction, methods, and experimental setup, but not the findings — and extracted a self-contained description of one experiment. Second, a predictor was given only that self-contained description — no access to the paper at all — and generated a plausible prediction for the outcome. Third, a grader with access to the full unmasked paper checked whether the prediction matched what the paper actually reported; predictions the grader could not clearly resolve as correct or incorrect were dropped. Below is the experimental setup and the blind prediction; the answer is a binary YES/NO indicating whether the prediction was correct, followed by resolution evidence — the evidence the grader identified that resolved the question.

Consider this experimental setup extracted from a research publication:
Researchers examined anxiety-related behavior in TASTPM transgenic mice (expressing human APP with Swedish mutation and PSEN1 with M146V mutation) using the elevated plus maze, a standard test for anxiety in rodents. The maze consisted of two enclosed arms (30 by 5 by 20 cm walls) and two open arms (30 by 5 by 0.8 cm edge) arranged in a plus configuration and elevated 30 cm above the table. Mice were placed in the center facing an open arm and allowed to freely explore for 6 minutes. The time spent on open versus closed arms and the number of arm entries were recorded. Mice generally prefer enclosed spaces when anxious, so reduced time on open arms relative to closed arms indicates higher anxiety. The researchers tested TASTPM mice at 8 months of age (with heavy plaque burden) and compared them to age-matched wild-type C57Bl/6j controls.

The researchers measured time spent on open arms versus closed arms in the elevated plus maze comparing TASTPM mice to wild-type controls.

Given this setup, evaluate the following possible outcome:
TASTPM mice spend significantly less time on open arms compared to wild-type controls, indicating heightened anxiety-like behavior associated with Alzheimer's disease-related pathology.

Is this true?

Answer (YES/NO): YES